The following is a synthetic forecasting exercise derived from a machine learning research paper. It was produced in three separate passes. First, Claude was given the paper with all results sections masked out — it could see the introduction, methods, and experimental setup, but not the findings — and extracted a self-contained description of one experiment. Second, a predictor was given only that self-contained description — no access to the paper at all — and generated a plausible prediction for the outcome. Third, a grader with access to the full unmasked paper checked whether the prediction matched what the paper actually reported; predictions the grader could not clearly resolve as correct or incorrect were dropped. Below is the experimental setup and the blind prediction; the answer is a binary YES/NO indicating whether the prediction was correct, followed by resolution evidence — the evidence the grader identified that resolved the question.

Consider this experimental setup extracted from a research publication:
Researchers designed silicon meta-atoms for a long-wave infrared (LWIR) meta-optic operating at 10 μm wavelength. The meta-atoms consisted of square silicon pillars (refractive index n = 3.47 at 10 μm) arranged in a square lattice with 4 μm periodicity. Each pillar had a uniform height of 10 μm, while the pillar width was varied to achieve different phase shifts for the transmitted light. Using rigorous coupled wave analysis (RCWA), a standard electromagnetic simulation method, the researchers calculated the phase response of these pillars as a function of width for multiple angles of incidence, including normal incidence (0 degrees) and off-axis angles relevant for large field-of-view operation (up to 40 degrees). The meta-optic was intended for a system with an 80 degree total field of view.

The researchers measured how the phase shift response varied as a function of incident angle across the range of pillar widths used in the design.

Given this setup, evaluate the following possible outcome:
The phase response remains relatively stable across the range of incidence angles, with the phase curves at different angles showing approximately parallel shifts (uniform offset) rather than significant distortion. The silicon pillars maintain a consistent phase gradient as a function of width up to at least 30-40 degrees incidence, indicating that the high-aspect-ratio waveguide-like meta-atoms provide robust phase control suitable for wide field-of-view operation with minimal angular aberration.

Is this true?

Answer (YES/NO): YES